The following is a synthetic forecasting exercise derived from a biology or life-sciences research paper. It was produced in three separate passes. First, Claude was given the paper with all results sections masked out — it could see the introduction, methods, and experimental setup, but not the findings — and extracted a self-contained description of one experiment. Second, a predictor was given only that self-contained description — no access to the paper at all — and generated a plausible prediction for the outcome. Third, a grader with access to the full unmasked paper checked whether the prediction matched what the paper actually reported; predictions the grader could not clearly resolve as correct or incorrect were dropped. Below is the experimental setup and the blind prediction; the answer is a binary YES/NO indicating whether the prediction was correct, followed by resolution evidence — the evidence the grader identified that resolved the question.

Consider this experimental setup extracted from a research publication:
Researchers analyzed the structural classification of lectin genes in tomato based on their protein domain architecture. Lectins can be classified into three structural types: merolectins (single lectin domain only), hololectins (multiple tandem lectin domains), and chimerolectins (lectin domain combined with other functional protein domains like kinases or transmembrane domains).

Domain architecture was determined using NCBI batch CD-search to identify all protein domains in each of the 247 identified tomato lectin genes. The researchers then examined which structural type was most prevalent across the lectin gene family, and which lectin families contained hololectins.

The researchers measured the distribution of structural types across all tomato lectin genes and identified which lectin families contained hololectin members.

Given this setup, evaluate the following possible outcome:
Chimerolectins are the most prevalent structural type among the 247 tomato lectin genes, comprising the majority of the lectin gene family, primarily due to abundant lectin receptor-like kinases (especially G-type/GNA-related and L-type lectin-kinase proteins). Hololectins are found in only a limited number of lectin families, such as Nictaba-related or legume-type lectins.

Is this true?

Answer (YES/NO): NO